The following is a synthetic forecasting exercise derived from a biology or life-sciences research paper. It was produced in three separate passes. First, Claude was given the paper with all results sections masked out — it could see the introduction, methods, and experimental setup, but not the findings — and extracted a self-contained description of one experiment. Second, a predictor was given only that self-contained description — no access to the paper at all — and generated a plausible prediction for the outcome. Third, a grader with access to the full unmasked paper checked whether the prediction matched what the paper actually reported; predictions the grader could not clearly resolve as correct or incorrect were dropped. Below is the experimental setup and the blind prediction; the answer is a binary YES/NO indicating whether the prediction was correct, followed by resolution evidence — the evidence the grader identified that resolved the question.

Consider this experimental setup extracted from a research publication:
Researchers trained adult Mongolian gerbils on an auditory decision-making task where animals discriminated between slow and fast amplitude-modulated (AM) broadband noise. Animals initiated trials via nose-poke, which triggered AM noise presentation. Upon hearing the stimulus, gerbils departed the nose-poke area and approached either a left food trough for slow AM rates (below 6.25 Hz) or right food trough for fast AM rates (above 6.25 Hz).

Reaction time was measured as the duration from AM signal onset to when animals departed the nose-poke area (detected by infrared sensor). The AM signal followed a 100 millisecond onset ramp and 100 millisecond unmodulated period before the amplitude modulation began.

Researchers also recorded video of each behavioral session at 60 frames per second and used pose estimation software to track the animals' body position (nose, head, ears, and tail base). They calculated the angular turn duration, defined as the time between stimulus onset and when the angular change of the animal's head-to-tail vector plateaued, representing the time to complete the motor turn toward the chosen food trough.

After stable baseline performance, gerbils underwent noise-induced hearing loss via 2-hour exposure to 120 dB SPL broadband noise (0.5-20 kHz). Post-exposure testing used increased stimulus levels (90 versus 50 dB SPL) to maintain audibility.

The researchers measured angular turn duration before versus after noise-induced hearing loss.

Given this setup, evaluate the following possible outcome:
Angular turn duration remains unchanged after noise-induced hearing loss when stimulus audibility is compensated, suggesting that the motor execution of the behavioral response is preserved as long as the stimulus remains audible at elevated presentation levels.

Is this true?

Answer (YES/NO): NO